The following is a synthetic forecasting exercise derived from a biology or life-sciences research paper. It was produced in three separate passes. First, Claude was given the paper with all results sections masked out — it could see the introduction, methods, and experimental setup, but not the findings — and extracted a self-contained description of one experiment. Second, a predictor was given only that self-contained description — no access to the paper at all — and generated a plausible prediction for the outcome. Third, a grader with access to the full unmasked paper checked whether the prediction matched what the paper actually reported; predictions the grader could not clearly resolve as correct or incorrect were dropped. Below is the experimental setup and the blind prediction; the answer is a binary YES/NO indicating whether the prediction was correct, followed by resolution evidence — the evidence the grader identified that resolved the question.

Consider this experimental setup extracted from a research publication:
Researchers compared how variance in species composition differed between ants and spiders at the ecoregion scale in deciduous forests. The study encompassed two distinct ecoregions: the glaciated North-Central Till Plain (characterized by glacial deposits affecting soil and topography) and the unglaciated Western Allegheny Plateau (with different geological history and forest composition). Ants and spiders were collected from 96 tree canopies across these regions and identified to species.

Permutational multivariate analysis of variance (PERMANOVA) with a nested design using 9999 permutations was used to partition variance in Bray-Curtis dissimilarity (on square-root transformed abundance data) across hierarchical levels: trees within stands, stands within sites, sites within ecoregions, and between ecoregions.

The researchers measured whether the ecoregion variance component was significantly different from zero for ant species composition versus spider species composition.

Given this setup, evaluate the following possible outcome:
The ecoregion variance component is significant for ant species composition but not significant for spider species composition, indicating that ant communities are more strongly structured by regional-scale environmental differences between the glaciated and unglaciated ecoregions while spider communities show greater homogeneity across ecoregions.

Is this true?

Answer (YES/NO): YES